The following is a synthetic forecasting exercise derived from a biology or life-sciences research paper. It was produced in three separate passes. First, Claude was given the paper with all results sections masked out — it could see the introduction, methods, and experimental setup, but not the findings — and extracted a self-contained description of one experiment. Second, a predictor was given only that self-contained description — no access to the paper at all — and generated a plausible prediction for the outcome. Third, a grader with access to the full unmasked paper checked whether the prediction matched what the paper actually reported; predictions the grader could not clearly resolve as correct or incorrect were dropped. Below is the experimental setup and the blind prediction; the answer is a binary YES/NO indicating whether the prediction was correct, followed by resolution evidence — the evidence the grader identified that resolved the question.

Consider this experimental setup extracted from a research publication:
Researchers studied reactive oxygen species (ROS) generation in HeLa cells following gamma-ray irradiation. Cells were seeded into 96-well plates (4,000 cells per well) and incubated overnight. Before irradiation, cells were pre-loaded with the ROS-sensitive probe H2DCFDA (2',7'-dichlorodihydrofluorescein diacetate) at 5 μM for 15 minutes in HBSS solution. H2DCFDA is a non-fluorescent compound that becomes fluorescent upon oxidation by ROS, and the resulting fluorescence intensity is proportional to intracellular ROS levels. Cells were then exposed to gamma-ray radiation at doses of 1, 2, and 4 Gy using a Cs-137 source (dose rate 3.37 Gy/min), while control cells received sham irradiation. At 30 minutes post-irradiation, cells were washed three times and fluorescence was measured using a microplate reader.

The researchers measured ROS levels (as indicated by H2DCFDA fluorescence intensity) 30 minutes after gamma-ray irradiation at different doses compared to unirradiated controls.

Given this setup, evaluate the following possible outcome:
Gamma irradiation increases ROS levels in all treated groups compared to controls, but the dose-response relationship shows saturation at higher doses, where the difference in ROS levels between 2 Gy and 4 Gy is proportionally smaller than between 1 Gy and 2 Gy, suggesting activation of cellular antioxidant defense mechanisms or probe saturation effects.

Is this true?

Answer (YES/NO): NO